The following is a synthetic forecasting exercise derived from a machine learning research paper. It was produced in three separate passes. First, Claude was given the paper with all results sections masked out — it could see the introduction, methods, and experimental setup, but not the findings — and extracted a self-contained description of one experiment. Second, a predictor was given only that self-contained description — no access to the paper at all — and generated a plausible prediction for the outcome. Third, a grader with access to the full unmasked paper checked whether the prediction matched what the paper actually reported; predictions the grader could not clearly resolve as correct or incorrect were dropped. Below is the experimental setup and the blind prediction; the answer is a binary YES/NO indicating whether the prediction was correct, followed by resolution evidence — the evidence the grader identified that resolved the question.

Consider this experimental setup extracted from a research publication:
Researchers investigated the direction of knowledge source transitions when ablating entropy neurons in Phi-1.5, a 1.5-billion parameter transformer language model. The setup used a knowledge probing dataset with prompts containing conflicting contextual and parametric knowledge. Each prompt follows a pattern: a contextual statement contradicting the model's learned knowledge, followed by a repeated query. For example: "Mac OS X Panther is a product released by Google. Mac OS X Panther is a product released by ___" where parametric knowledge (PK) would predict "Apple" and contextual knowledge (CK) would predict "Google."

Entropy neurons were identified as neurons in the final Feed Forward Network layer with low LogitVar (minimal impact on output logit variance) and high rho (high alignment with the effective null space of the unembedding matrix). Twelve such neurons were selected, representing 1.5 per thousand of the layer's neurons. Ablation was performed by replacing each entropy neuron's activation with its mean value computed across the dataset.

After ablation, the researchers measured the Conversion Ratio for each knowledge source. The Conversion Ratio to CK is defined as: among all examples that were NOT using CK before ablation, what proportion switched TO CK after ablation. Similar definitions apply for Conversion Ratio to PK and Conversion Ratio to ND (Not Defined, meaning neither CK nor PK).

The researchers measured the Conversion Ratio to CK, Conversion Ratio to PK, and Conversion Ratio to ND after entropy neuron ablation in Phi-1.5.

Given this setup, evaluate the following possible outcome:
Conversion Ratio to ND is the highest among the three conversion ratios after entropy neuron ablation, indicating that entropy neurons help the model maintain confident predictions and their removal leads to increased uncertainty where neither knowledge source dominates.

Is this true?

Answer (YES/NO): NO